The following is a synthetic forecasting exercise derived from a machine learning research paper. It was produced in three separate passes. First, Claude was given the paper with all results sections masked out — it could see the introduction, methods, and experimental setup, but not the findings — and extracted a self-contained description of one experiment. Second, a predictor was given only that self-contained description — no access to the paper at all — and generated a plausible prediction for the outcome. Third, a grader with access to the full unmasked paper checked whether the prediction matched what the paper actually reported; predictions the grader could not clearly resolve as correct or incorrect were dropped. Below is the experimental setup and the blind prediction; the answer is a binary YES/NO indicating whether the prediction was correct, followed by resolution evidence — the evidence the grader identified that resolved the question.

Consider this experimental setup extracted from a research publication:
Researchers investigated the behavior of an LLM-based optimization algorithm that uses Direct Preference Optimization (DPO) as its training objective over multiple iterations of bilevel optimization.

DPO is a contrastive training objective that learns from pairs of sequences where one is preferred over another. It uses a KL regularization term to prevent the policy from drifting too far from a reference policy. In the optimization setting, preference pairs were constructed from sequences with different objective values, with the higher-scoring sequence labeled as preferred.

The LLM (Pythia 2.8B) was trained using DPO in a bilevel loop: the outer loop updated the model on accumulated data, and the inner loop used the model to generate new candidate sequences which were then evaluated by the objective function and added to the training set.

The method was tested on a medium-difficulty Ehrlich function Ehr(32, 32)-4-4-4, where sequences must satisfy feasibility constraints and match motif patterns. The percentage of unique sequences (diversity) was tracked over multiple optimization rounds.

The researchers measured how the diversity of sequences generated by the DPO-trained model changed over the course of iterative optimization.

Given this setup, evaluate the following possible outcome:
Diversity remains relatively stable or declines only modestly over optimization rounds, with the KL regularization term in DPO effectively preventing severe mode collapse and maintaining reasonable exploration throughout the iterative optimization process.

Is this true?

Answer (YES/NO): NO